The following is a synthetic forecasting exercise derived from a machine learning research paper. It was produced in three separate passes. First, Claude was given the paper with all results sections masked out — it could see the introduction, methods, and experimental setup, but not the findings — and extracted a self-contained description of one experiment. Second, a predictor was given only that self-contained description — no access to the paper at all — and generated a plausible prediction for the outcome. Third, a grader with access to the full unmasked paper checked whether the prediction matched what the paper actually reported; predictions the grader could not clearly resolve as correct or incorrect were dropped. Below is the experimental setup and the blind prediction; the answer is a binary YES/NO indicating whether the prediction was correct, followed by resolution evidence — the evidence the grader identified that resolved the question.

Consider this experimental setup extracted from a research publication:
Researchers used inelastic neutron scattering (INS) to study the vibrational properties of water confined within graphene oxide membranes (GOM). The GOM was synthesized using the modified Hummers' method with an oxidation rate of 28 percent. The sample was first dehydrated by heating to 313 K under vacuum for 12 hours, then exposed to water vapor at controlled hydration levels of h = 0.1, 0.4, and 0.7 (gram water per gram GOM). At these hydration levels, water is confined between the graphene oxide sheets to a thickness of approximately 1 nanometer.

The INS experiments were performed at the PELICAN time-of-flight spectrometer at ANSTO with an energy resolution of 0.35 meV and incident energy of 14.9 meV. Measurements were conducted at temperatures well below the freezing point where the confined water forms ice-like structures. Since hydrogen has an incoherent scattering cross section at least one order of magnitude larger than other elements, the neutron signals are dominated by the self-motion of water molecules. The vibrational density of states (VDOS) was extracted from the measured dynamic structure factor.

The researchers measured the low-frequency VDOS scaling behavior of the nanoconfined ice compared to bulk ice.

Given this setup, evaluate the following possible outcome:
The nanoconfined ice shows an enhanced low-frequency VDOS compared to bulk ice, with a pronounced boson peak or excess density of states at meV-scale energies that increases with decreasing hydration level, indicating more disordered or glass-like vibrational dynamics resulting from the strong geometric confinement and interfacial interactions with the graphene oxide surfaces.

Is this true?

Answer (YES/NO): NO